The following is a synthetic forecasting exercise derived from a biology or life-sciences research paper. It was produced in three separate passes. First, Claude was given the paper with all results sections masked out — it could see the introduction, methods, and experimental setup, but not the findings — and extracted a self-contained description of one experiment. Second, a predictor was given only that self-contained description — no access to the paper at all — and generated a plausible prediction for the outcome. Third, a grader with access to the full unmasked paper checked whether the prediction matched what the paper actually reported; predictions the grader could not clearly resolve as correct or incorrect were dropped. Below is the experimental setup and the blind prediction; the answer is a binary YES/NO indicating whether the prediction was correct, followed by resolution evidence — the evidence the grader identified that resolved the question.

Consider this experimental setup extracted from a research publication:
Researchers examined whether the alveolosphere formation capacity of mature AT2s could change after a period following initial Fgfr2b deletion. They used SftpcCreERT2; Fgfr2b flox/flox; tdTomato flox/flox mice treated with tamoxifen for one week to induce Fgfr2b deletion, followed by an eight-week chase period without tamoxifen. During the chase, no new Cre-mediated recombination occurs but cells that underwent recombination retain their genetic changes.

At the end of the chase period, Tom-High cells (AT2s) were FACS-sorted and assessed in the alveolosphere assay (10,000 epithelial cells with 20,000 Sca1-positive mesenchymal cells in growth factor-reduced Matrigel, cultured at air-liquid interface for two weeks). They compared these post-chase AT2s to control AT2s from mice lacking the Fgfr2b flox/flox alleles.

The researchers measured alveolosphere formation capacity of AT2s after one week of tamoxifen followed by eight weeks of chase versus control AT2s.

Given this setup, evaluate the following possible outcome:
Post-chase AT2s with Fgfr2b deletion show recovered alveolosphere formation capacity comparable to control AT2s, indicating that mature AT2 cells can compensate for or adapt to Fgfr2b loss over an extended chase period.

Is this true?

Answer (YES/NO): NO